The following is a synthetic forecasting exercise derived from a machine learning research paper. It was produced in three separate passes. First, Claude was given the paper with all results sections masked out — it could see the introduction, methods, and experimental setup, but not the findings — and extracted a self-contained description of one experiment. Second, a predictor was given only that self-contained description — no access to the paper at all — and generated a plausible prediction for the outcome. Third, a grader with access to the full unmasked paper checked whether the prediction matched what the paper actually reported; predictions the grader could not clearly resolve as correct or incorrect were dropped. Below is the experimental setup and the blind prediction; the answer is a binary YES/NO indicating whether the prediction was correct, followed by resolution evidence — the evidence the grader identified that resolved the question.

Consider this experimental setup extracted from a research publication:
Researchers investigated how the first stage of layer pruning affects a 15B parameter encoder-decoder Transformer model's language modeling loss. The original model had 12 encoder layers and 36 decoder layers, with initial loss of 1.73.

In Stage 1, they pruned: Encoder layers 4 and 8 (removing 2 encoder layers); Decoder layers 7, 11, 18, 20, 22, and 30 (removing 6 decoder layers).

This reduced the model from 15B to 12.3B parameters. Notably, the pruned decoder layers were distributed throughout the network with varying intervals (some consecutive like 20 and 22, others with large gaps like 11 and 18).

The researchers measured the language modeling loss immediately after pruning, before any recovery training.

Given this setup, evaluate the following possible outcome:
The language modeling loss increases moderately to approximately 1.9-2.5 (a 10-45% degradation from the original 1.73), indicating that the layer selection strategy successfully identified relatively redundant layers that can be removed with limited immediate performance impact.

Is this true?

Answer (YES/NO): NO